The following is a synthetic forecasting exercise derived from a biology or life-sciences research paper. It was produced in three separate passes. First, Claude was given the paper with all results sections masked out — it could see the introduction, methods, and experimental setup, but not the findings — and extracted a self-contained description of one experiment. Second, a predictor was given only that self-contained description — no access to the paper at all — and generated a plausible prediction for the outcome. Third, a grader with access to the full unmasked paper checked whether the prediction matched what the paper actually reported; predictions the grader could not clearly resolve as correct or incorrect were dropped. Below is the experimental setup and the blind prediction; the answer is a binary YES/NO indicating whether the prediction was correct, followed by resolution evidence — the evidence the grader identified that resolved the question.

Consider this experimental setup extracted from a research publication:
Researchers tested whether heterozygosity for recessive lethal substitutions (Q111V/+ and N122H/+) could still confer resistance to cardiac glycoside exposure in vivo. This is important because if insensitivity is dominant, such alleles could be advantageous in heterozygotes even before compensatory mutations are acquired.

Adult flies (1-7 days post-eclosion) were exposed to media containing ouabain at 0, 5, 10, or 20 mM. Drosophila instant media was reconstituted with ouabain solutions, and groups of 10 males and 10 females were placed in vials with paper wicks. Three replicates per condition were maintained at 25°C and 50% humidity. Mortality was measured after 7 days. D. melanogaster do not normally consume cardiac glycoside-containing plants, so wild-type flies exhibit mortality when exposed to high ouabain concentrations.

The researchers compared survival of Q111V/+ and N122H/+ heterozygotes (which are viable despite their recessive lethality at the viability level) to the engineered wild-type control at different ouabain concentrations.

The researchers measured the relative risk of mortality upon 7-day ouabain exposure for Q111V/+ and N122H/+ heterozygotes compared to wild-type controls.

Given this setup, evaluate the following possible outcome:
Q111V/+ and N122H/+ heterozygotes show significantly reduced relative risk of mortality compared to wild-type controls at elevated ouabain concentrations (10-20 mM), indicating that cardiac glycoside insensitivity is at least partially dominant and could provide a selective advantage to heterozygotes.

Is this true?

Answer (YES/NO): YES